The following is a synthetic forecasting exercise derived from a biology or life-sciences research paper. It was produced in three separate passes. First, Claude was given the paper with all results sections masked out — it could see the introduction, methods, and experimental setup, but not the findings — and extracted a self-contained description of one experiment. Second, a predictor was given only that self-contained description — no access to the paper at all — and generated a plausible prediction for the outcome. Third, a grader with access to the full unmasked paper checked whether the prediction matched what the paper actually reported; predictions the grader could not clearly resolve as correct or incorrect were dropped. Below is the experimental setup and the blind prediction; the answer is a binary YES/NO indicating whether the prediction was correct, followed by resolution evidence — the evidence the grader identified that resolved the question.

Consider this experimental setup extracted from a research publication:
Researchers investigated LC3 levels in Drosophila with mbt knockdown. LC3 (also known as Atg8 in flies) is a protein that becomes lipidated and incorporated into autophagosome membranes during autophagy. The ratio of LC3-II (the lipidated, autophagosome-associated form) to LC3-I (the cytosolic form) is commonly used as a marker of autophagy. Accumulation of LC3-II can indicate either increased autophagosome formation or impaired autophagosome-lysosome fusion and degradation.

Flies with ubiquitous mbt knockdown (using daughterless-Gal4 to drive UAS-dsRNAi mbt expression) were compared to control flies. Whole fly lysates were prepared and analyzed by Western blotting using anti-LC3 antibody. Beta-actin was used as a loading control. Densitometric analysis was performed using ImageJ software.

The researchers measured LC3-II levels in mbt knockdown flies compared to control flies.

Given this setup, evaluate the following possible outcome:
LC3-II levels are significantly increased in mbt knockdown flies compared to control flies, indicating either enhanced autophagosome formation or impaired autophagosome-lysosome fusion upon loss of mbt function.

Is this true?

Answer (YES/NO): NO